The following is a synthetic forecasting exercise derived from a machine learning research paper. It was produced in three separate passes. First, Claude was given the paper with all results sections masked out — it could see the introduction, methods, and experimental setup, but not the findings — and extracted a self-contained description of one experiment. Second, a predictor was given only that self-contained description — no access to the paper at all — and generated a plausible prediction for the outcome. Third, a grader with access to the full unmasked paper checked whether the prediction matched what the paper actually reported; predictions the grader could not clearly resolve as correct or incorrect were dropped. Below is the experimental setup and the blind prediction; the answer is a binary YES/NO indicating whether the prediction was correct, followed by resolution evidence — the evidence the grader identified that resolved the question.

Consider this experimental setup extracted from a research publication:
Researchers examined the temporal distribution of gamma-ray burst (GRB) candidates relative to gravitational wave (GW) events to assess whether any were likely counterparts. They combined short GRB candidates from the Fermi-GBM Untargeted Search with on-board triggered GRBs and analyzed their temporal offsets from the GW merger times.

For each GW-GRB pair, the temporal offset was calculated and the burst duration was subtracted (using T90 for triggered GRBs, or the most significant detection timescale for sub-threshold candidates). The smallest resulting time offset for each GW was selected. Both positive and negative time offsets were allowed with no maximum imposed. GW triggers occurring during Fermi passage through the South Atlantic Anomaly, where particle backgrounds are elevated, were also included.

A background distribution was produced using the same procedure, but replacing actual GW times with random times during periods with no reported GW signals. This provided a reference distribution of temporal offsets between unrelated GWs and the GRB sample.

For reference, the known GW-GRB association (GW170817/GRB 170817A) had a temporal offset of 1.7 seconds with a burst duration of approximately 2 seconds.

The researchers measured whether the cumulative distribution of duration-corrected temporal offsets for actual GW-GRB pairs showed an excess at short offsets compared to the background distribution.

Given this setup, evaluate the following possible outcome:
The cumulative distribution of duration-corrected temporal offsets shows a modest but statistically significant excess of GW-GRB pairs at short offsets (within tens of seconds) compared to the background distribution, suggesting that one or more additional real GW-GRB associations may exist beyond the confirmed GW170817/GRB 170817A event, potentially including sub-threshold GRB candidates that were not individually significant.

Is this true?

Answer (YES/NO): NO